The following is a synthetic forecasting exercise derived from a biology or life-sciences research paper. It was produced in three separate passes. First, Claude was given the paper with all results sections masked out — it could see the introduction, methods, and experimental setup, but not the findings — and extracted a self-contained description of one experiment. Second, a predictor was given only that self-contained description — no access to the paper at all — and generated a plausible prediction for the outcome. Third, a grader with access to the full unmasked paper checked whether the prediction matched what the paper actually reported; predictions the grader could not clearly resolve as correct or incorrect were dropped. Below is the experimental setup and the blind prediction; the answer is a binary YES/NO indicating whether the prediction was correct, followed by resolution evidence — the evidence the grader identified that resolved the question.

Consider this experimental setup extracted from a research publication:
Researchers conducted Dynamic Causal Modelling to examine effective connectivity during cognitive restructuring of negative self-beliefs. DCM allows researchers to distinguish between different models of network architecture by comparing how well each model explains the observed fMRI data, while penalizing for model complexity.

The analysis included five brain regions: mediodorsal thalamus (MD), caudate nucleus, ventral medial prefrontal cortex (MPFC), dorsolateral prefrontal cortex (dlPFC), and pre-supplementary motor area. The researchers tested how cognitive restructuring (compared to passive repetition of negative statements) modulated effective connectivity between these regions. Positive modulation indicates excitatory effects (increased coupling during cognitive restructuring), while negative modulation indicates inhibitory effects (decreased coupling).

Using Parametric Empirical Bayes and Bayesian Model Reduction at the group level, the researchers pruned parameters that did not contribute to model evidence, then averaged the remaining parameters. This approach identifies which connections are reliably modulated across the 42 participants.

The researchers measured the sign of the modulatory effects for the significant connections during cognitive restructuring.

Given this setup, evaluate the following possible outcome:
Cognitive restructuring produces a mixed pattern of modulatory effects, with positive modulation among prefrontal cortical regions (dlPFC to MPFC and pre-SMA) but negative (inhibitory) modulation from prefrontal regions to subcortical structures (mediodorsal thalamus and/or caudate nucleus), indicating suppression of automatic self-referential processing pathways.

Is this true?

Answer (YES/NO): NO